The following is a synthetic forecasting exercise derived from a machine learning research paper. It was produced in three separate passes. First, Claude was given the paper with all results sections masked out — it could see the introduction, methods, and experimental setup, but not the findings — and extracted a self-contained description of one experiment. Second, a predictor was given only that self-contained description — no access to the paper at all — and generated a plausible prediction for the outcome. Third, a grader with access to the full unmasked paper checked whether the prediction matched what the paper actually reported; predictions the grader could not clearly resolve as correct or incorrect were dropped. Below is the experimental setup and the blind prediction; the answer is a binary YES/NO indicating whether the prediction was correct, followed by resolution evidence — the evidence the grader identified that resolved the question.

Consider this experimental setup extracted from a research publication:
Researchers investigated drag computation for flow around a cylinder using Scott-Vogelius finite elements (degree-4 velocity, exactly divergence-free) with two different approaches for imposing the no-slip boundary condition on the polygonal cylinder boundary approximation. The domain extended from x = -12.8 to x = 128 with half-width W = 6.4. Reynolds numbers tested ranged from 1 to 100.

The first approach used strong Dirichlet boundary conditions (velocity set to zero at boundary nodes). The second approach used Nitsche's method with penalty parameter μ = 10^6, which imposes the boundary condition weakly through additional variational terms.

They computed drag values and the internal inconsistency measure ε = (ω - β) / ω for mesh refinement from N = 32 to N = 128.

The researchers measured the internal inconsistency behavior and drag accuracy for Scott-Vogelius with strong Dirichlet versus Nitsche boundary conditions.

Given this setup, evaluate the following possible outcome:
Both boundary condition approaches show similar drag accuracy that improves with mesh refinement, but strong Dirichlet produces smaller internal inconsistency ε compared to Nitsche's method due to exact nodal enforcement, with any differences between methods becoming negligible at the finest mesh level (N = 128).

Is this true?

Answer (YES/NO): NO